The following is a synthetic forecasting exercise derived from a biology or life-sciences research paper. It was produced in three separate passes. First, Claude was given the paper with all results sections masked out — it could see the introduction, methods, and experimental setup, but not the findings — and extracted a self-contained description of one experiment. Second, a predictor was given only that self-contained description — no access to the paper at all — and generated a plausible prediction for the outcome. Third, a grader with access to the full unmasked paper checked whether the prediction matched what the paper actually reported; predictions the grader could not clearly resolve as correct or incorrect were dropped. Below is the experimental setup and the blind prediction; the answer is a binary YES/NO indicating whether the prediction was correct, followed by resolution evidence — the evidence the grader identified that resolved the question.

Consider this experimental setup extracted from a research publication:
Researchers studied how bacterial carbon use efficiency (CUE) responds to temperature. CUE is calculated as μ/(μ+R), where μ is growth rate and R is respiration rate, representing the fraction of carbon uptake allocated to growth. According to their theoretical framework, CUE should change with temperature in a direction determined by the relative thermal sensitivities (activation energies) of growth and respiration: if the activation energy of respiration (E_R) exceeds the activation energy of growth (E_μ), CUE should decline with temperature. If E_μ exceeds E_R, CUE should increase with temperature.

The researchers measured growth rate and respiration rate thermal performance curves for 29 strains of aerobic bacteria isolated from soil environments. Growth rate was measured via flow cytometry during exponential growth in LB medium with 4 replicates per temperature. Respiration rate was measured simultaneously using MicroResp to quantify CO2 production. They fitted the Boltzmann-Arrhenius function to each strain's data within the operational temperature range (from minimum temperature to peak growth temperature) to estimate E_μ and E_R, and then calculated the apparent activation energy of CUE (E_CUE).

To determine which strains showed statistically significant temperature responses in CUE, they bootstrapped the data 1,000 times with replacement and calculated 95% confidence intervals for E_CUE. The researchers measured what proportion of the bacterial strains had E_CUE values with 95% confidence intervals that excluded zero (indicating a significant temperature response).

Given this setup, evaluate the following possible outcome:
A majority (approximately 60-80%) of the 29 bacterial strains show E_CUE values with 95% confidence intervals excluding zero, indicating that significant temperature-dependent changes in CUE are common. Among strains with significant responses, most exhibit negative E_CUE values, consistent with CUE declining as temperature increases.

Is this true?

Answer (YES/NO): NO